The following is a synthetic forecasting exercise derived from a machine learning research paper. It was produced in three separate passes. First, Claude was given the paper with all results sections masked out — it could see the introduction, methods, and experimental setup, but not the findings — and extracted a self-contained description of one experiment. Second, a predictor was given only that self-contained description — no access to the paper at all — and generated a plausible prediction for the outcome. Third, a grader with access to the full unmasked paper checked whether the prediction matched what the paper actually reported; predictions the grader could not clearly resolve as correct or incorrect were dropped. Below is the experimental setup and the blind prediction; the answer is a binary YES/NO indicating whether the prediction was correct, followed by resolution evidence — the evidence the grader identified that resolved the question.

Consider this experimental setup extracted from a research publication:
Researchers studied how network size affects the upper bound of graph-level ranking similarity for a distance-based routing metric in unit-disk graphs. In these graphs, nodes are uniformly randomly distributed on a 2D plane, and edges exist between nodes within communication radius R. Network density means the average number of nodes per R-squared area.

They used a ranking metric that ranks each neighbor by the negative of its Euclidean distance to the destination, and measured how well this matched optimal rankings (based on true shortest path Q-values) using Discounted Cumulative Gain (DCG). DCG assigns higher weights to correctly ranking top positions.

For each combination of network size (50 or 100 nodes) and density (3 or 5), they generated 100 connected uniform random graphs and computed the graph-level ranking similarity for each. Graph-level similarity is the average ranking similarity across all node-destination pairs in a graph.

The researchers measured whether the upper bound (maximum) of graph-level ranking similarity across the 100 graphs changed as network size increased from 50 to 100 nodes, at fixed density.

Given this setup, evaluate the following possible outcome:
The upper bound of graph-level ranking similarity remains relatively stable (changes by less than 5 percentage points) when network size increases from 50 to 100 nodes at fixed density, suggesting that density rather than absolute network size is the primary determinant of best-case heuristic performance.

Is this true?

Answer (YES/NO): NO